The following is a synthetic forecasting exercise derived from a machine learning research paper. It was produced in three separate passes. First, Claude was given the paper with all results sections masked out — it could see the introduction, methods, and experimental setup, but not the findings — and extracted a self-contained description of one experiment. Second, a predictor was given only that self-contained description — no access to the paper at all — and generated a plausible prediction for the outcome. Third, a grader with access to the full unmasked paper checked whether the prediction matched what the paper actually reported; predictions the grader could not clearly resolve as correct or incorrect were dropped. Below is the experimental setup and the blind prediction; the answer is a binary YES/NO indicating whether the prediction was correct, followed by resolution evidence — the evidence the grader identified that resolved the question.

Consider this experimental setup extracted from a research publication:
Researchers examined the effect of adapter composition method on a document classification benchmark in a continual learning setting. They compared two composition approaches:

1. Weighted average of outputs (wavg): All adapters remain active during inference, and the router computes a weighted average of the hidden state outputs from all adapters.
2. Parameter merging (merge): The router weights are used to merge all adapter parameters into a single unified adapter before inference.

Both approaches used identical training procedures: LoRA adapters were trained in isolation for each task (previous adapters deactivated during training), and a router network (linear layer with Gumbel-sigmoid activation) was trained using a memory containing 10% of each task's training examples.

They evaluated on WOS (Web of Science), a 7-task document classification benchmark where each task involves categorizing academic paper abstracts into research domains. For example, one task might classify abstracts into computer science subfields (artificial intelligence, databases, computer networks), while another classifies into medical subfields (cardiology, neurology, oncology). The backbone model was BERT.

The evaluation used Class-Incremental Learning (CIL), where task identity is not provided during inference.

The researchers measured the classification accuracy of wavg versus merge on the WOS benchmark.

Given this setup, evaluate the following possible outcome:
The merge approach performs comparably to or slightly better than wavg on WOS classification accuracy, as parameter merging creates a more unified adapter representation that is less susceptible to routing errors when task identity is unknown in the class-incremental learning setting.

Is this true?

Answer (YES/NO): YES